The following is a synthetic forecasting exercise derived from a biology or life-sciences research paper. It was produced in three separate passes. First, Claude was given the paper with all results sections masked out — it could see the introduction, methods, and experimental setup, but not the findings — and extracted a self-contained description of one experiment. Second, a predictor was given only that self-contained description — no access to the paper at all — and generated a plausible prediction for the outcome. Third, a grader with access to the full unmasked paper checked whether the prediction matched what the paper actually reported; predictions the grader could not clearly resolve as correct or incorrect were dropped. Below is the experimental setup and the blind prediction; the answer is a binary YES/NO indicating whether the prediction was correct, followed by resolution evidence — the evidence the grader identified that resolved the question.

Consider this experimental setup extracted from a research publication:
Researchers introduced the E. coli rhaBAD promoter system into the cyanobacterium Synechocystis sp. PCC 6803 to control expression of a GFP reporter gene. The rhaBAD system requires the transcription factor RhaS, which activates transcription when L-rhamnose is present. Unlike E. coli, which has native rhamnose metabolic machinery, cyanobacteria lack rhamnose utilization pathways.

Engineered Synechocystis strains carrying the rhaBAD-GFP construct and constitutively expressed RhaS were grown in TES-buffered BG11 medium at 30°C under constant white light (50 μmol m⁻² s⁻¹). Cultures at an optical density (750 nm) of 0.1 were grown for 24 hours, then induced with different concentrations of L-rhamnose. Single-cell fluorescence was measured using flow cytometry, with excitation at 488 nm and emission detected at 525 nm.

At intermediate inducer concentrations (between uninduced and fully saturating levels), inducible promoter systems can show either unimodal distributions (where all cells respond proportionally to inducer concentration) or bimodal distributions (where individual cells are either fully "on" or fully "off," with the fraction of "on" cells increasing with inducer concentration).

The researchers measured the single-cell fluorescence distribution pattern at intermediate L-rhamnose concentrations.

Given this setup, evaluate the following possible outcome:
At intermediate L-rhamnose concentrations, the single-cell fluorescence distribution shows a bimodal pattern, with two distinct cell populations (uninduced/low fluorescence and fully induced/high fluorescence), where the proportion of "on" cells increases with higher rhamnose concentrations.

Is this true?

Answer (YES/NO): NO